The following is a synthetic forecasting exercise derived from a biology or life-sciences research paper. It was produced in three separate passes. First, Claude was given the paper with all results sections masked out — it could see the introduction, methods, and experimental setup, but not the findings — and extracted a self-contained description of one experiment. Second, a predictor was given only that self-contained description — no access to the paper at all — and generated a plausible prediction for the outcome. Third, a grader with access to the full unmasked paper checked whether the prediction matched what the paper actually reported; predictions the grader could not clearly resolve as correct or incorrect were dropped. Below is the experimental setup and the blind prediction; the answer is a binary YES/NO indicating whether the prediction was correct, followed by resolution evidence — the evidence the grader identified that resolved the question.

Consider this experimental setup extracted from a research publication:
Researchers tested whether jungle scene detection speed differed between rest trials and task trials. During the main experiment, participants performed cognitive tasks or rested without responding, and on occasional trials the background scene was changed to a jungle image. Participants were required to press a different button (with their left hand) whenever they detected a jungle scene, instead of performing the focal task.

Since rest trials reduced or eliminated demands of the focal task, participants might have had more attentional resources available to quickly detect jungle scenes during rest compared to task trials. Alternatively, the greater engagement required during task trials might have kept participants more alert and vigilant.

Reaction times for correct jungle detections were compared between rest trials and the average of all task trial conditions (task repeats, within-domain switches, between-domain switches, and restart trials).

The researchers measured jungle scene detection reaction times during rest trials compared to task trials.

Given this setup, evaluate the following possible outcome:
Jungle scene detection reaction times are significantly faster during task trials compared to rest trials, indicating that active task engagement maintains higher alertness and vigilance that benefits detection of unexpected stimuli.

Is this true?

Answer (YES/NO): NO